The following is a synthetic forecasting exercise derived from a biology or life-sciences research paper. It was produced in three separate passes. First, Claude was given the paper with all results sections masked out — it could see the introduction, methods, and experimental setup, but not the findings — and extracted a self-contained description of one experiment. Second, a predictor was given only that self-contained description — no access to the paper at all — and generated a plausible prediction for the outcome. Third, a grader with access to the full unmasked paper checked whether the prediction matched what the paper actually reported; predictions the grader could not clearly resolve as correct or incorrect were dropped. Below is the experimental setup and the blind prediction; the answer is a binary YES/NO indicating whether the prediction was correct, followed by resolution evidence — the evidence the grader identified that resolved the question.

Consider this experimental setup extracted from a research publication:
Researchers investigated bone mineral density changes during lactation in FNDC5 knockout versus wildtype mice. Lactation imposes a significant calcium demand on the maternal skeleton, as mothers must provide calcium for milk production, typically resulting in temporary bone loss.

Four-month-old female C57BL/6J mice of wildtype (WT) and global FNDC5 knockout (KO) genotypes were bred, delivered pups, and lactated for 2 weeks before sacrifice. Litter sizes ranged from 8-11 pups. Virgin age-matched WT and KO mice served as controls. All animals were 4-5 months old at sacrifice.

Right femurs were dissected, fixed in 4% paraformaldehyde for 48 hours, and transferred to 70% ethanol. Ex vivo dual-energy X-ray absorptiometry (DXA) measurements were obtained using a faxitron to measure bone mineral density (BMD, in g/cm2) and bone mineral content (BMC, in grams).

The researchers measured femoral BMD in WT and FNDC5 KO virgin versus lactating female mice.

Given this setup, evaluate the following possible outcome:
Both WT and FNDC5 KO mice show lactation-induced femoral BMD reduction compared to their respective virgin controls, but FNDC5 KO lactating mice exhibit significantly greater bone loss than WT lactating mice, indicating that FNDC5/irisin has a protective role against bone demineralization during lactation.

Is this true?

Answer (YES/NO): NO